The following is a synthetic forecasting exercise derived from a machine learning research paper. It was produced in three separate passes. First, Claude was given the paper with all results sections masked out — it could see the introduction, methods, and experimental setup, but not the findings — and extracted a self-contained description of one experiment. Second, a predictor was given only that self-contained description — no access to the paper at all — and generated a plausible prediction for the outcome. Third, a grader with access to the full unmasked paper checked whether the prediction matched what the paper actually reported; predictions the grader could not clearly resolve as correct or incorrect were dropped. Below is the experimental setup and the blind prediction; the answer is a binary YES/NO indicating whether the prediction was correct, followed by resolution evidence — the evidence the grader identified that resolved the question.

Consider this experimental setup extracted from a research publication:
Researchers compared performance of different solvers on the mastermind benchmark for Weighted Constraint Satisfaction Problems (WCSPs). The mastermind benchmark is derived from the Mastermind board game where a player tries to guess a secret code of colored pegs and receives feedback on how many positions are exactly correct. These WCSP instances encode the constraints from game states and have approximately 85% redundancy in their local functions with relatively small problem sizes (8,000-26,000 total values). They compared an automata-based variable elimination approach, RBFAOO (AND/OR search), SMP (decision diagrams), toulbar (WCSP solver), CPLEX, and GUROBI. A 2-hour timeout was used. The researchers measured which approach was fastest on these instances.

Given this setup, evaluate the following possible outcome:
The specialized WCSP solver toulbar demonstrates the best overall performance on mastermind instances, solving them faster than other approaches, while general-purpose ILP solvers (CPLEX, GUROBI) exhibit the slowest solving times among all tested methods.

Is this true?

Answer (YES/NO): NO